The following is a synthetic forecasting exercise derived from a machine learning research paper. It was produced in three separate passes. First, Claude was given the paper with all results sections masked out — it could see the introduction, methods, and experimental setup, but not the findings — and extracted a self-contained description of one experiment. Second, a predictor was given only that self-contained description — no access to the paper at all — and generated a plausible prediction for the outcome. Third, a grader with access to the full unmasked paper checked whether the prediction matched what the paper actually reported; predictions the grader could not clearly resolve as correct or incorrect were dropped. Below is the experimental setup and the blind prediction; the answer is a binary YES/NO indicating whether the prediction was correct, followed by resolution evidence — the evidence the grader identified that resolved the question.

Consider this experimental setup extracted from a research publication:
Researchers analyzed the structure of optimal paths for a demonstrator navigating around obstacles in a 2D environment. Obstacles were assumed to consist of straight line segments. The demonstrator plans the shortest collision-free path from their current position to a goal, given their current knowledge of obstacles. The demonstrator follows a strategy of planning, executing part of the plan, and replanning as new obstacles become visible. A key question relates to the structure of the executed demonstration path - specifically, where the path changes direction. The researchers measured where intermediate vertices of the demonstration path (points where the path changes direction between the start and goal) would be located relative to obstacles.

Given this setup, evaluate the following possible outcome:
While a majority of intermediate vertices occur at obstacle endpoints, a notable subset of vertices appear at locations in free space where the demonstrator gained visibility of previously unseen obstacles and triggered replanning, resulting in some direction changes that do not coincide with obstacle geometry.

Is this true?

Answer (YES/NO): NO